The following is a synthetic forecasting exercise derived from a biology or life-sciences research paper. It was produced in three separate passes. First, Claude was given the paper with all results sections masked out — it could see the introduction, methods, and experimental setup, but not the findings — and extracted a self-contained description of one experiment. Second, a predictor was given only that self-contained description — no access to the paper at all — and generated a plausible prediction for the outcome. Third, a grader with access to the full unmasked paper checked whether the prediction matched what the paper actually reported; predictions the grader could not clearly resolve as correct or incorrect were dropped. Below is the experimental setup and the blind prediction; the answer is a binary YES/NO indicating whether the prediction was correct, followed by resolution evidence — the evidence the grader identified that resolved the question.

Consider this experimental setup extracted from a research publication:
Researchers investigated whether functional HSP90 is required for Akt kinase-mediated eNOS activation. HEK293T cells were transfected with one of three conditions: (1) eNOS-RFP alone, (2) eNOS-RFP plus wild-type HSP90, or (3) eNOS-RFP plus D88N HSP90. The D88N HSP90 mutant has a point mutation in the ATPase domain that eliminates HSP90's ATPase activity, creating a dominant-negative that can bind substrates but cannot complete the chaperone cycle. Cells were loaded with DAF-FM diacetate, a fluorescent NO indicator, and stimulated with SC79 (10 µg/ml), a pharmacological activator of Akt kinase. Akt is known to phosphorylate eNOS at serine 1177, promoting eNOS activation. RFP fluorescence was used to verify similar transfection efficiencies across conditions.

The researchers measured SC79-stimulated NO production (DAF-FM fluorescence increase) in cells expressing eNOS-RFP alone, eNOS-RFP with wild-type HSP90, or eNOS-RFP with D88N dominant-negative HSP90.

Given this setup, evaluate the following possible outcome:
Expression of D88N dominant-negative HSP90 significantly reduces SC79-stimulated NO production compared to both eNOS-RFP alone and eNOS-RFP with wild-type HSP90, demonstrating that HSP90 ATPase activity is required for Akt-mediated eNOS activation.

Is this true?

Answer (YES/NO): YES